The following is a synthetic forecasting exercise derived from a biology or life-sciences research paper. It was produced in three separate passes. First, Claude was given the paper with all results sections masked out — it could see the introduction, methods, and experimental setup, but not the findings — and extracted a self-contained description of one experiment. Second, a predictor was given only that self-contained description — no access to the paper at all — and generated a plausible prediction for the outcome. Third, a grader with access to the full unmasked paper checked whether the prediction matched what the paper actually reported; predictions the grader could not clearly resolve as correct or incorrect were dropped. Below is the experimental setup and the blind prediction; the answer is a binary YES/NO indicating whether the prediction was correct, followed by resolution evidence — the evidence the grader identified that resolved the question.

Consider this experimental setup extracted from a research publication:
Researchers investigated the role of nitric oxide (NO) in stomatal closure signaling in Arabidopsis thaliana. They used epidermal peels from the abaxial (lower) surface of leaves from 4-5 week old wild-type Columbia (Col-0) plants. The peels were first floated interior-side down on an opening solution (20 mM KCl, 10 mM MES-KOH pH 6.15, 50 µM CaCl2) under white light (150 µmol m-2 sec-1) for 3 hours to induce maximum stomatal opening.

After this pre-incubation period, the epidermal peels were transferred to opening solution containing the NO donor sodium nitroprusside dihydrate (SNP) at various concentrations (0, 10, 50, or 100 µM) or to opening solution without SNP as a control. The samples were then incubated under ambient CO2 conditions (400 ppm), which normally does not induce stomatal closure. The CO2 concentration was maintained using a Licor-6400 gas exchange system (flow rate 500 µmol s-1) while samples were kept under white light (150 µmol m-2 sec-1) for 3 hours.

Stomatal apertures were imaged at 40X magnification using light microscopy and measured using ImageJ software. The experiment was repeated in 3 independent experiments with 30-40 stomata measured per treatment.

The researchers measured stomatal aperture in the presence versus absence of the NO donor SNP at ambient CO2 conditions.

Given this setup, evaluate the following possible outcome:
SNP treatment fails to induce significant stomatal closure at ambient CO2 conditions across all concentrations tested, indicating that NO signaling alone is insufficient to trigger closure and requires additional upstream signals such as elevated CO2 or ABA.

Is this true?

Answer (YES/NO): NO